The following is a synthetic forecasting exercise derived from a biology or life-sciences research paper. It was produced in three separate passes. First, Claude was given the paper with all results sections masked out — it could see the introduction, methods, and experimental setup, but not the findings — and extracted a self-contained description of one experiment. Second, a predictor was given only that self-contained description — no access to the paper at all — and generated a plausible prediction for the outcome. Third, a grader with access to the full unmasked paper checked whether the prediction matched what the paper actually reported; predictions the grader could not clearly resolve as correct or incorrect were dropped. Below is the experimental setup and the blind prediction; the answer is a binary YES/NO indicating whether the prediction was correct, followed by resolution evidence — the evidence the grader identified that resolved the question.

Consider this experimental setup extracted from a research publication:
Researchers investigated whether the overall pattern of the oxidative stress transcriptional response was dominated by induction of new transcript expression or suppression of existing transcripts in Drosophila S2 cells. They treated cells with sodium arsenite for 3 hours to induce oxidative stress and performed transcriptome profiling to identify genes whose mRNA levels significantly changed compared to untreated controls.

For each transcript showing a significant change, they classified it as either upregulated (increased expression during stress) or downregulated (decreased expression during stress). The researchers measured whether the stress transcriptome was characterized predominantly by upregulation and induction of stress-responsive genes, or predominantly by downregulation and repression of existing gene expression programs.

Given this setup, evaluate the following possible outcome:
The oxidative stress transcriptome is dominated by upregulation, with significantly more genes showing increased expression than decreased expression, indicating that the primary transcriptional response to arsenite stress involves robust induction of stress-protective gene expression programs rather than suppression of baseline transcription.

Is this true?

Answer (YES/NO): YES